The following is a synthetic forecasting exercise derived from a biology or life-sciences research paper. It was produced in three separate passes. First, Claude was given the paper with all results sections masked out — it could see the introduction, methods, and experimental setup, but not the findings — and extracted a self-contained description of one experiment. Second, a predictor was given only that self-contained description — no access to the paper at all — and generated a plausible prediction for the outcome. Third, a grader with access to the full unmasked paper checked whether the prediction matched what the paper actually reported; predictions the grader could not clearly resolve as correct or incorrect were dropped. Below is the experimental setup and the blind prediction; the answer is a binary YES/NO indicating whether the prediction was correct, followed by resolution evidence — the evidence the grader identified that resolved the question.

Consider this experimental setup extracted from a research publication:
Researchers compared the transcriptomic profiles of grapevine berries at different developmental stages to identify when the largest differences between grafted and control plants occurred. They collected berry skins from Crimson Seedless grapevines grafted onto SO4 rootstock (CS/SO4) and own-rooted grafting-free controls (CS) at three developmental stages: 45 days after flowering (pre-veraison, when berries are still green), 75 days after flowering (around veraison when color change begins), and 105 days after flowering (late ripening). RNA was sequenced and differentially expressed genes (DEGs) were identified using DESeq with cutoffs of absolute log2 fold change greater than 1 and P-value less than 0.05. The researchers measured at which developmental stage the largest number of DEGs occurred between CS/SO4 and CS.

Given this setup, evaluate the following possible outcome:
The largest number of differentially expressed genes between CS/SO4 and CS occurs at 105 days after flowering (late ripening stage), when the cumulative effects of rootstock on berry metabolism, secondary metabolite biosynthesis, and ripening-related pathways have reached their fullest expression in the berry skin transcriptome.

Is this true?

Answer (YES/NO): NO